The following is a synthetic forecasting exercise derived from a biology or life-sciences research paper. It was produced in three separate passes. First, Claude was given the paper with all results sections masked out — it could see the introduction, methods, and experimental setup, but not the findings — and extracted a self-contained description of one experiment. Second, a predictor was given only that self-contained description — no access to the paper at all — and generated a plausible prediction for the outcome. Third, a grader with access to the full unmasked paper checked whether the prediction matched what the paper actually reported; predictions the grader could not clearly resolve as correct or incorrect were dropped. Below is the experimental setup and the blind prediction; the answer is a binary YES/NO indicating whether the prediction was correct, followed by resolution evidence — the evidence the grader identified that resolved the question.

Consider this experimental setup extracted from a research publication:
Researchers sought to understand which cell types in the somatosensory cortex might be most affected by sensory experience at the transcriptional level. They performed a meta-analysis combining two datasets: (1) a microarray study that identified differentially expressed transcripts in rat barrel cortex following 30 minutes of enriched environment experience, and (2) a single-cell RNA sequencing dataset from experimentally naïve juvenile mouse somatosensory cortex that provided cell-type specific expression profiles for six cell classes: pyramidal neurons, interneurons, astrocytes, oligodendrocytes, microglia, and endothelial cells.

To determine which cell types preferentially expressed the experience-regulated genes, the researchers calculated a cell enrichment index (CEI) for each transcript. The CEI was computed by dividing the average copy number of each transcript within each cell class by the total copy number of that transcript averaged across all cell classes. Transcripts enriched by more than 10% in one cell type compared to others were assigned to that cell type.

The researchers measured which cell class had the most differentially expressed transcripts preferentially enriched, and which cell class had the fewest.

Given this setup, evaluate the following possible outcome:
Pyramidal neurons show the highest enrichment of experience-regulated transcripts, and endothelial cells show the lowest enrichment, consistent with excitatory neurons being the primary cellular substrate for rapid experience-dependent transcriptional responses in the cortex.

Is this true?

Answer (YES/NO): NO